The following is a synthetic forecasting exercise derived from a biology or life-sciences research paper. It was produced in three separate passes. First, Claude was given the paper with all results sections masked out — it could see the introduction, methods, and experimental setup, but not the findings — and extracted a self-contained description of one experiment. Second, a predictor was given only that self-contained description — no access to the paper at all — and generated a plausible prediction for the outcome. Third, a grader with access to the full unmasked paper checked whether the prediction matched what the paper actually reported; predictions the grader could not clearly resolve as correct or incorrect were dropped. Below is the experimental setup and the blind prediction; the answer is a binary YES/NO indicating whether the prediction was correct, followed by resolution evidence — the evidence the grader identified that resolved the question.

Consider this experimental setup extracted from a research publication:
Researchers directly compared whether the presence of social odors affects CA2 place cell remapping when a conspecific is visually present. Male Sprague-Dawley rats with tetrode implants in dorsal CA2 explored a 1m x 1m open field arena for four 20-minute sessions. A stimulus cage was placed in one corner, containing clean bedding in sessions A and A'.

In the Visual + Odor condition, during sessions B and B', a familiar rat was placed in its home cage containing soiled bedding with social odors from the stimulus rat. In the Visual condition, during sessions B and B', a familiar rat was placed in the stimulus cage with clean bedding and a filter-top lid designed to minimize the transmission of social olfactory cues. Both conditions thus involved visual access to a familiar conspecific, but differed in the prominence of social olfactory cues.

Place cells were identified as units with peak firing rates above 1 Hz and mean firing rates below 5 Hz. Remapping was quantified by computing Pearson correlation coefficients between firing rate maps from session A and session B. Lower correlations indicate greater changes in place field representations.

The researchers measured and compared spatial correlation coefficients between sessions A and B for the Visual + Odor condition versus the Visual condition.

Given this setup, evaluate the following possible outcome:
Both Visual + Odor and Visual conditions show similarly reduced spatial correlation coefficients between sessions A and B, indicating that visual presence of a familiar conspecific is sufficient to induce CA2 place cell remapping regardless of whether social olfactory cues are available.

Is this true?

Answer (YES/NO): NO